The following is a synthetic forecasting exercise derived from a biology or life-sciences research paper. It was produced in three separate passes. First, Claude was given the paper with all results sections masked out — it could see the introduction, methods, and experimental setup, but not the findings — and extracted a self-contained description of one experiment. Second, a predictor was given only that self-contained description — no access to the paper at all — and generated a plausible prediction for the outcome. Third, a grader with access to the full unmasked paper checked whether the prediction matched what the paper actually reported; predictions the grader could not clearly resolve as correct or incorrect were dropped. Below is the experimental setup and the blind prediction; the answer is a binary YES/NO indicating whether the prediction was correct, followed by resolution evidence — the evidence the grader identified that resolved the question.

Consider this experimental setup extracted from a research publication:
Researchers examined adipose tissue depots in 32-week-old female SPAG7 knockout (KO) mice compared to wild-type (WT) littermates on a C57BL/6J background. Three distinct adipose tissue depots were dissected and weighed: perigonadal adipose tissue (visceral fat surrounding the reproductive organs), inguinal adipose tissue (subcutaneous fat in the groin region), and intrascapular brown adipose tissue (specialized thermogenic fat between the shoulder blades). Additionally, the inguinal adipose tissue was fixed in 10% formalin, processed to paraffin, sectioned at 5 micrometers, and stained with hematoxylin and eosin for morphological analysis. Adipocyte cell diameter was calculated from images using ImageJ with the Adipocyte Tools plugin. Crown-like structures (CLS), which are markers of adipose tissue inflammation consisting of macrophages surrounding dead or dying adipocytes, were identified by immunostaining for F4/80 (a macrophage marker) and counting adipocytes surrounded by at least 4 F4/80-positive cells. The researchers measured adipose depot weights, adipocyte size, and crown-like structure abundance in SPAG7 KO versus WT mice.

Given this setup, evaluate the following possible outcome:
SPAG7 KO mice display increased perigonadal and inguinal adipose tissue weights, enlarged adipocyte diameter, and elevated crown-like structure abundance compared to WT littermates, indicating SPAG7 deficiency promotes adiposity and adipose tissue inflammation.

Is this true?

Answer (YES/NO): YES